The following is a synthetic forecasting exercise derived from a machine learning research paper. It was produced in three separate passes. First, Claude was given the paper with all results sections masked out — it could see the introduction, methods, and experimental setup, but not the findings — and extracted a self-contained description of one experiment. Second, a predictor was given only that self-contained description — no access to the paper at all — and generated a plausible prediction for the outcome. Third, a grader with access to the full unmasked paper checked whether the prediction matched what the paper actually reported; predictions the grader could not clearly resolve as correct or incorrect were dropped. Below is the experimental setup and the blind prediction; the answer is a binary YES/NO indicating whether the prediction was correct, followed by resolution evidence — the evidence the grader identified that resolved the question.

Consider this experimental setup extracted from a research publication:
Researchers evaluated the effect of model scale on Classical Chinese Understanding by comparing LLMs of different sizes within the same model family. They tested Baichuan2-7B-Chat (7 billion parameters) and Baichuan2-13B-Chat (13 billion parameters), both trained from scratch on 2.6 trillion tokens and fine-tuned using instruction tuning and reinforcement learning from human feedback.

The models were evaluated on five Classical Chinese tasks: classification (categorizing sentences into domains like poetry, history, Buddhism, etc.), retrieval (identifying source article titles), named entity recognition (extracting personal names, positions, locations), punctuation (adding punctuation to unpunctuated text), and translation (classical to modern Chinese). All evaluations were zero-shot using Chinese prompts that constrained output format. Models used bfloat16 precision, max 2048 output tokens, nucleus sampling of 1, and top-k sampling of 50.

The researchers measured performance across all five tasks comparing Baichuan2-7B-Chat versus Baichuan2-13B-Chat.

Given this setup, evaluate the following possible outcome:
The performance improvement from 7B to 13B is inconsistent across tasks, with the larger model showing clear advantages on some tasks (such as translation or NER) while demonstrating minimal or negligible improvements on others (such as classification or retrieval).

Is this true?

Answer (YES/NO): NO